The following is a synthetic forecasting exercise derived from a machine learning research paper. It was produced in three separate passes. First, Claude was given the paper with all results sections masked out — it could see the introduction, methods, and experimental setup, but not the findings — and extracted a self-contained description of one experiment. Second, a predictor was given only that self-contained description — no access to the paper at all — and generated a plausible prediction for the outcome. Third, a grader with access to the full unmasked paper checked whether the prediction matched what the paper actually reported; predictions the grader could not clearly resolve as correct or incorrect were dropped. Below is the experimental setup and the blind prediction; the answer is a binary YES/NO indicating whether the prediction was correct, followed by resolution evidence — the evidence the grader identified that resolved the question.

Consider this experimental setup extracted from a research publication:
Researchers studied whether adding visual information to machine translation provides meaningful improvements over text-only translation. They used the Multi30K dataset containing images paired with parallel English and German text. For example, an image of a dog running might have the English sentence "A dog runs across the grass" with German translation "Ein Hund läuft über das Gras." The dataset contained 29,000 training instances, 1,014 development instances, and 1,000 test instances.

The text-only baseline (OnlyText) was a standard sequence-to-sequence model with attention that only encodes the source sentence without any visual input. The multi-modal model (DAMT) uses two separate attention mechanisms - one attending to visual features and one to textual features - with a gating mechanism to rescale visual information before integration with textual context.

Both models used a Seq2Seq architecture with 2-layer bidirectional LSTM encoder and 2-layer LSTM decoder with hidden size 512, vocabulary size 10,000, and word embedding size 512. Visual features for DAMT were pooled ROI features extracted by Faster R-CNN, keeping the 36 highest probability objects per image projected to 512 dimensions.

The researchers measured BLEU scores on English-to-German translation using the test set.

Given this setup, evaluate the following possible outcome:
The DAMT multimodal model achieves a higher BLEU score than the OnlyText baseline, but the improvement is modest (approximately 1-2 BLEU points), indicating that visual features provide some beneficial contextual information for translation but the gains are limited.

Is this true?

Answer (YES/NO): NO